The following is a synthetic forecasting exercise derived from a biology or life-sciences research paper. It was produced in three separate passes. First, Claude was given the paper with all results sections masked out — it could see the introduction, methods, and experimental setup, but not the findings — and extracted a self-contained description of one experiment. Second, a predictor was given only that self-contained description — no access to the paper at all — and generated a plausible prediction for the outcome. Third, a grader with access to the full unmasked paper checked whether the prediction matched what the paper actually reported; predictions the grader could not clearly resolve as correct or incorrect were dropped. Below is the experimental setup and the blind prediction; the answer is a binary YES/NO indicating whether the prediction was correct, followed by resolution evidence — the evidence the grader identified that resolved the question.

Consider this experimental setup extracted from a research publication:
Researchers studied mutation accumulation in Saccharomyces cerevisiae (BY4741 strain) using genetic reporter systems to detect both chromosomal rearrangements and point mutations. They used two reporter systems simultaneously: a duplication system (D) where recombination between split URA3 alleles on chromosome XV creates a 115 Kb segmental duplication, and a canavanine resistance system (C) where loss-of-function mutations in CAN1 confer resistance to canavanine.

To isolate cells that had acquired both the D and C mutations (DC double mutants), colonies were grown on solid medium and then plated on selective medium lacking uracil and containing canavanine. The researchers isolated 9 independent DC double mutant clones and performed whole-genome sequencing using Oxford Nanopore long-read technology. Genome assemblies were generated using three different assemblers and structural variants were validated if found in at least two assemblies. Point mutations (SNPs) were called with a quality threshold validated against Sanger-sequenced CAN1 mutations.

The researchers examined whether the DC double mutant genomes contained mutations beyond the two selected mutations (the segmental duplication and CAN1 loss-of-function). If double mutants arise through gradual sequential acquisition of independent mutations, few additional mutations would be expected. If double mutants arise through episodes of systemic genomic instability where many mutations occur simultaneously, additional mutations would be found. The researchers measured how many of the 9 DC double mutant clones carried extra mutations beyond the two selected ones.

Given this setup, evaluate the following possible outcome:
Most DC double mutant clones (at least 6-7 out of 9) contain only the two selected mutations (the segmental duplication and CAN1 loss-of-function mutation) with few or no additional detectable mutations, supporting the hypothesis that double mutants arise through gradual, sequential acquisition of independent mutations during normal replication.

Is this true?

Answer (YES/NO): YES